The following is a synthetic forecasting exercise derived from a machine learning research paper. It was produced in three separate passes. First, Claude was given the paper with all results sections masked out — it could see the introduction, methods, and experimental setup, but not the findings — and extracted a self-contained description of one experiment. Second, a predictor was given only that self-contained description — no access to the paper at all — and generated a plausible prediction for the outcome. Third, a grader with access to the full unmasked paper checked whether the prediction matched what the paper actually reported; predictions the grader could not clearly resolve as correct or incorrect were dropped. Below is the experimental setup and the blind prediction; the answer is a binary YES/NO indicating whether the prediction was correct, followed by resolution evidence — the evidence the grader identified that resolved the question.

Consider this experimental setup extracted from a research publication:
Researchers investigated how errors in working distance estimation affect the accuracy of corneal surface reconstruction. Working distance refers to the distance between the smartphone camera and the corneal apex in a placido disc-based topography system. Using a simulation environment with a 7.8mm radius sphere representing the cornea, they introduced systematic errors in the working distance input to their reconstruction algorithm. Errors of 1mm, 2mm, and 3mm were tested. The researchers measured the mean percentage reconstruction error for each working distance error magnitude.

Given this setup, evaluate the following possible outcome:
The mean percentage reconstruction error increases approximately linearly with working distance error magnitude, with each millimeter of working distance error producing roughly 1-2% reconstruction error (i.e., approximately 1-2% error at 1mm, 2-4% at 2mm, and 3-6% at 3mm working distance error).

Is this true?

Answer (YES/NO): NO